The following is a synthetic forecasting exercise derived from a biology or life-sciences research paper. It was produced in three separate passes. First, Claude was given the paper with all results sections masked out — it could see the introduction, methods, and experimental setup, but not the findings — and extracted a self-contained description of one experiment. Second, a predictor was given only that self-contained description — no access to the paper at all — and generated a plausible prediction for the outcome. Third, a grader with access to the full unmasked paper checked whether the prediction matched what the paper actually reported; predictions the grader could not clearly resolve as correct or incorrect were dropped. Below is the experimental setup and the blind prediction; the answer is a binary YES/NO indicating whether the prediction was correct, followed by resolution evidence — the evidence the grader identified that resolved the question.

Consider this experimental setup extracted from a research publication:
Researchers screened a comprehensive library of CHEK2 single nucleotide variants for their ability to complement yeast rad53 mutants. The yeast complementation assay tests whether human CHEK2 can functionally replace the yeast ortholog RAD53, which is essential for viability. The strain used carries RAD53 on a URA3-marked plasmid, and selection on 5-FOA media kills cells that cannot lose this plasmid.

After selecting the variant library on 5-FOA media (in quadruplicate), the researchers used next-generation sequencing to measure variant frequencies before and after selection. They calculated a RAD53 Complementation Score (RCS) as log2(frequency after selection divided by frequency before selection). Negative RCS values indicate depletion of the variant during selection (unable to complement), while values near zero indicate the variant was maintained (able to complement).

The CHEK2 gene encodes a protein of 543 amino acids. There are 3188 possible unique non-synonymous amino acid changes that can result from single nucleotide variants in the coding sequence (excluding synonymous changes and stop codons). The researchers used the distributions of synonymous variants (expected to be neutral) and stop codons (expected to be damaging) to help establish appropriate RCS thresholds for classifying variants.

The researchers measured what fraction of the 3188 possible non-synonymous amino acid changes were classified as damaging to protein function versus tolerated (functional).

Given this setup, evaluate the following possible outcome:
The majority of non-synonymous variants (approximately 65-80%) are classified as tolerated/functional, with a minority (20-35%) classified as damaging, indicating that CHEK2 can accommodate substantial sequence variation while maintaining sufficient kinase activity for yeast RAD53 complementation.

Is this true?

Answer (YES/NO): YES